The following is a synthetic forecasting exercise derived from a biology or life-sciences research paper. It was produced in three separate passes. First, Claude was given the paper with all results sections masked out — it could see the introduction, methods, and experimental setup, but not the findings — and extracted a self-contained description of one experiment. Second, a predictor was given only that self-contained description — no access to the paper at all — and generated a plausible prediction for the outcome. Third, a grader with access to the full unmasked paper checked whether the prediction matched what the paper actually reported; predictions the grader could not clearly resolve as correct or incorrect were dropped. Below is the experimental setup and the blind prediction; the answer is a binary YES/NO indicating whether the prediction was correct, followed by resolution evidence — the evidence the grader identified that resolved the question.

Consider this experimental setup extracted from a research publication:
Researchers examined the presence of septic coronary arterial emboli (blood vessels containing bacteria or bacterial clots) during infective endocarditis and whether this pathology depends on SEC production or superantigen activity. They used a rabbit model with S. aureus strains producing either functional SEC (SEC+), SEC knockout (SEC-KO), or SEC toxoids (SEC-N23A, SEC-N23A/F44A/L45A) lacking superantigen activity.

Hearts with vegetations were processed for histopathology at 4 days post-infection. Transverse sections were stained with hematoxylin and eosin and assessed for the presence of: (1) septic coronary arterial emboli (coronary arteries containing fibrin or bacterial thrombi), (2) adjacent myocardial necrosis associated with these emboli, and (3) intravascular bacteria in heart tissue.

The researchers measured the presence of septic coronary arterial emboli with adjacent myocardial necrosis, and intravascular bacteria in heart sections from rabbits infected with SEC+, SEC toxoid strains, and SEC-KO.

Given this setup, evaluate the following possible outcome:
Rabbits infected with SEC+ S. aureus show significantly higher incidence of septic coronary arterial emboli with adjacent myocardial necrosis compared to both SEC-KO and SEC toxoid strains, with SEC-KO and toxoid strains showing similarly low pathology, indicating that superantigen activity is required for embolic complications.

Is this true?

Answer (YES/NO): NO